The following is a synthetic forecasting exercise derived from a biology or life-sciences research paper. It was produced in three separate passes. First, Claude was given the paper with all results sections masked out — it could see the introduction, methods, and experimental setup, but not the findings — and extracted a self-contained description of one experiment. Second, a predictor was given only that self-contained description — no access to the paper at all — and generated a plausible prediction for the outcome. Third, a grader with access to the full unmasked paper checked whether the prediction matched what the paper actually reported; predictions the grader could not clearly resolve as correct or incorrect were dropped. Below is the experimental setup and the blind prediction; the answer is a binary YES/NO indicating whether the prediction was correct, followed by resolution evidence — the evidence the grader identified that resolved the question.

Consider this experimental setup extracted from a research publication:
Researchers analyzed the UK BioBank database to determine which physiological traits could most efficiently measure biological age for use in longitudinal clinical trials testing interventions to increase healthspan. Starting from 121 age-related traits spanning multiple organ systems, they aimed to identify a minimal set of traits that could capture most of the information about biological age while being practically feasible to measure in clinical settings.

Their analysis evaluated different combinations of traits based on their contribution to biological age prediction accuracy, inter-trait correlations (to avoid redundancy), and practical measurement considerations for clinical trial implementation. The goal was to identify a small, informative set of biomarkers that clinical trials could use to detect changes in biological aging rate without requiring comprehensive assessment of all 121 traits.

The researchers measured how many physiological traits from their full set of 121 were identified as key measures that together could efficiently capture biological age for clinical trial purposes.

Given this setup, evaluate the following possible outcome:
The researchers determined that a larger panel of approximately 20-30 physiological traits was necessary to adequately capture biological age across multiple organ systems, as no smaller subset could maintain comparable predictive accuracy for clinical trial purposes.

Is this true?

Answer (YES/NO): NO